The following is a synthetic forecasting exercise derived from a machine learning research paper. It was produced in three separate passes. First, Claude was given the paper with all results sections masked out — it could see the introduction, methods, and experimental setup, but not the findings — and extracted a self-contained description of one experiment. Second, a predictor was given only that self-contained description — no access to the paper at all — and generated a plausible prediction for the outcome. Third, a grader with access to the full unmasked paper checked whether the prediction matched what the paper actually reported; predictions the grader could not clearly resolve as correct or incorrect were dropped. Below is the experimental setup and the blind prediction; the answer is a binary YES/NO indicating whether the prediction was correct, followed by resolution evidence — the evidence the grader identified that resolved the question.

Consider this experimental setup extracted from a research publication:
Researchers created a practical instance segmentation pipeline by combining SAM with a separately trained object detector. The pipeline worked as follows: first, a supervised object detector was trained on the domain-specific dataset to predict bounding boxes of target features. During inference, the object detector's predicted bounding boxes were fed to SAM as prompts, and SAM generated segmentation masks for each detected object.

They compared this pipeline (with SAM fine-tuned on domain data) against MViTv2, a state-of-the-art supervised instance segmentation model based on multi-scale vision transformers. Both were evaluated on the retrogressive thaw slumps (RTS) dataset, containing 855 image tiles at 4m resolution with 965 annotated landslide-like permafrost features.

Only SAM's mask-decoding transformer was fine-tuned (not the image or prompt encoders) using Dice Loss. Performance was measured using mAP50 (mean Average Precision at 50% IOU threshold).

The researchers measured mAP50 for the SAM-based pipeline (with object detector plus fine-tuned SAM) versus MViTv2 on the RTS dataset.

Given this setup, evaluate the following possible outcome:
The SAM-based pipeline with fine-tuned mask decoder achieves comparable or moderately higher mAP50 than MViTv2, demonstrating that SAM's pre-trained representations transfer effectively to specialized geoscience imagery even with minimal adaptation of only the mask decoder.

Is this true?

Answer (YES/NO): NO